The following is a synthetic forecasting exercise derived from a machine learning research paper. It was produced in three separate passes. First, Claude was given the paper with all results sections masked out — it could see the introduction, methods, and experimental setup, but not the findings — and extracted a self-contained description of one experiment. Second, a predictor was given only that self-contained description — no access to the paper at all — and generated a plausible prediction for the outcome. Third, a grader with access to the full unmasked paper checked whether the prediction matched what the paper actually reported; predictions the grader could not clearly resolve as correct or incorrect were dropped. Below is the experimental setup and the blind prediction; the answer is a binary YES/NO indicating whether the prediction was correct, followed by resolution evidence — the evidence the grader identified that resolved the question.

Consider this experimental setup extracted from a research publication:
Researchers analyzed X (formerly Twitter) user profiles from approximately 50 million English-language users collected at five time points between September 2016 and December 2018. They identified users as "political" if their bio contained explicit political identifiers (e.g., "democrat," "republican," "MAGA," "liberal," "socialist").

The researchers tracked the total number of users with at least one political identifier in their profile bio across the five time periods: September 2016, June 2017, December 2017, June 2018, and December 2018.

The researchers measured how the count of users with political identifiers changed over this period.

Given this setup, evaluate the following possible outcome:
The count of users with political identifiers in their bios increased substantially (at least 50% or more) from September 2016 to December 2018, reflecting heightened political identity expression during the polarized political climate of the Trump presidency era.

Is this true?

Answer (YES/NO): NO